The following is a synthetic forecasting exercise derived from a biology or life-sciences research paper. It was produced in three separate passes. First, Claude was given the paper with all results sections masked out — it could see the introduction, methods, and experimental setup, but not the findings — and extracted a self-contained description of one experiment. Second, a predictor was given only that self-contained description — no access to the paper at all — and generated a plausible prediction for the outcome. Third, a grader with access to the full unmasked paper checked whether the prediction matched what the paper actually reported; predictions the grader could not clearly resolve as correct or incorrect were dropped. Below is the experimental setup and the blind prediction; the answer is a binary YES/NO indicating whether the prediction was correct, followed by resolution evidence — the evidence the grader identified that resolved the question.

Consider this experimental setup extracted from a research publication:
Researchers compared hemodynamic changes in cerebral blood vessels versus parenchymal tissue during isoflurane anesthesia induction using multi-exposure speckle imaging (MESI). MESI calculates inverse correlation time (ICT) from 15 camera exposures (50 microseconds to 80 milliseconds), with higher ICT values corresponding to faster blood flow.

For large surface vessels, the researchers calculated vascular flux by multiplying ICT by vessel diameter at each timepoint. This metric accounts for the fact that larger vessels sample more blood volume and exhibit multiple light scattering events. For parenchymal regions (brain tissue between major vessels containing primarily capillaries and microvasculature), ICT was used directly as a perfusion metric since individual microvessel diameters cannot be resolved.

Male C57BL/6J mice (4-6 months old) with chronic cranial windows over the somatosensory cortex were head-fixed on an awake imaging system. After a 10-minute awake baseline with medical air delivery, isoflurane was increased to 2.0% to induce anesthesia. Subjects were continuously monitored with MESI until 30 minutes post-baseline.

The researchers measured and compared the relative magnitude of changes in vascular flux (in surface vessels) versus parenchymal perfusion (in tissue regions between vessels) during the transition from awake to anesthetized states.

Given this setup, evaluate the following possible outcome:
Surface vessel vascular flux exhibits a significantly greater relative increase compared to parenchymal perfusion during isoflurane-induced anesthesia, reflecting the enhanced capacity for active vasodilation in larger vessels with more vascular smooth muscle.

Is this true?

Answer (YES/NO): NO